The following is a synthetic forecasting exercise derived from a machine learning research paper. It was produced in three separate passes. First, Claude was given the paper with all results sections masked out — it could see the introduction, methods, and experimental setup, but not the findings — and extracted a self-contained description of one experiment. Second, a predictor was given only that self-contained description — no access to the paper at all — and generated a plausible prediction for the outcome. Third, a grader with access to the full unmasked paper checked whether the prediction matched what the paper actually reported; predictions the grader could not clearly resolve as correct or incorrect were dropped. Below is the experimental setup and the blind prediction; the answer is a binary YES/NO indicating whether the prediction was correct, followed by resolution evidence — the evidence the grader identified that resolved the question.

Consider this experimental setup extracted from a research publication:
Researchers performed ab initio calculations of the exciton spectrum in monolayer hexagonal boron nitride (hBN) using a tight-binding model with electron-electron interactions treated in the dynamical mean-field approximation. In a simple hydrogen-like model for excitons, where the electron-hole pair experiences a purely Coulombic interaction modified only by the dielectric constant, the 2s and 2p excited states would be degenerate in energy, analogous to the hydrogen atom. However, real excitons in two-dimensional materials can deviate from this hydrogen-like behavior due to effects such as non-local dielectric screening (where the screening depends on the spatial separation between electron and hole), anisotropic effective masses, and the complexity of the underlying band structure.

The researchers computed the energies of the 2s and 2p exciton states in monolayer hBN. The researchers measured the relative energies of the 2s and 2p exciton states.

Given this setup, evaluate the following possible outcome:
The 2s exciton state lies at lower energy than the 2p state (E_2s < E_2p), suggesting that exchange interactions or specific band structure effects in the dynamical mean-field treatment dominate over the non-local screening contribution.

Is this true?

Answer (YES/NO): NO